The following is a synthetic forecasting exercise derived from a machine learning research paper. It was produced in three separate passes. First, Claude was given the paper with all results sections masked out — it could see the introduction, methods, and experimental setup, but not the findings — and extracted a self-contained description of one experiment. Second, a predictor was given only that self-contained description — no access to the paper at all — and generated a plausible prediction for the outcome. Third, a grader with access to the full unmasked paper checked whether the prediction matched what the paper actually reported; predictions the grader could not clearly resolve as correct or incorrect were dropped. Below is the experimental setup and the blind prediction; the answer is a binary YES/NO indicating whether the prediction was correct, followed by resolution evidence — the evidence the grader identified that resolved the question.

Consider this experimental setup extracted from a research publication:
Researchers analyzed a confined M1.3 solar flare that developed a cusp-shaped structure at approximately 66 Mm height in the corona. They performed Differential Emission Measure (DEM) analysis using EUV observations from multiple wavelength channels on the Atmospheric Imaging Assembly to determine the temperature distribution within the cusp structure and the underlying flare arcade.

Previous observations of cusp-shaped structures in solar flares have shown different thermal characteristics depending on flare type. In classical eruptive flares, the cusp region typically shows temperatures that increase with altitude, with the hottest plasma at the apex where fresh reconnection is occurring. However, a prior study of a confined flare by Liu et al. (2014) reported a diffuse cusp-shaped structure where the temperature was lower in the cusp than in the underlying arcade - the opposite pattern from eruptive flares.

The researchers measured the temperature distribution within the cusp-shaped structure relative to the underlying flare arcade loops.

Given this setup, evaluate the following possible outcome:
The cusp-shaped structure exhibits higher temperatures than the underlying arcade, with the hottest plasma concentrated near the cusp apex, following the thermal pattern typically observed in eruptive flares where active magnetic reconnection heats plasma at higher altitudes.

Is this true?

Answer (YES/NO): YES